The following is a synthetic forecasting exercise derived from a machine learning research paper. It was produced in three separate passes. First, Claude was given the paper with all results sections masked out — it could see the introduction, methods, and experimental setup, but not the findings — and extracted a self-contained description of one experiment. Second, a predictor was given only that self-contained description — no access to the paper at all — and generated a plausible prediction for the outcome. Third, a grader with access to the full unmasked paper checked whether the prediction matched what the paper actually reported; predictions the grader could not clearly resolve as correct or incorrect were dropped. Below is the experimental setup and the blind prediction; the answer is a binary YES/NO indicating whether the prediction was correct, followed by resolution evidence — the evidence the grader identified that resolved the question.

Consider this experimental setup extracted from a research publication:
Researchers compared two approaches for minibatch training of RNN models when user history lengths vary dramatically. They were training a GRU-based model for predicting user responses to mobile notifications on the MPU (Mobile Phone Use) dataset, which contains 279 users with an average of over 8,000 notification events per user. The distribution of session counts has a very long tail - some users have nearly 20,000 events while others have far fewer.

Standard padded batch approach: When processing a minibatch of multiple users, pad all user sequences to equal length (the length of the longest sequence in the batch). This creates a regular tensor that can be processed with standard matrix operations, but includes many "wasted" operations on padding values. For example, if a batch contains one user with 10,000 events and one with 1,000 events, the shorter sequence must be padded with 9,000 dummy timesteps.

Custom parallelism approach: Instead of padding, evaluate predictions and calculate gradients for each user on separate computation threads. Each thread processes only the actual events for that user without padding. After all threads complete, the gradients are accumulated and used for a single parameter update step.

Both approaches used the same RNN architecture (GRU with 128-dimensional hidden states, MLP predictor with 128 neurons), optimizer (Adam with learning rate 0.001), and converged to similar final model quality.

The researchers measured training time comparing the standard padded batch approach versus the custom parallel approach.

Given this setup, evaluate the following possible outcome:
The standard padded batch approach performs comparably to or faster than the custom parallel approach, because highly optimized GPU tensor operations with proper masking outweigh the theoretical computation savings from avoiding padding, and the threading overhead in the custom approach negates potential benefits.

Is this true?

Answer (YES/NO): NO